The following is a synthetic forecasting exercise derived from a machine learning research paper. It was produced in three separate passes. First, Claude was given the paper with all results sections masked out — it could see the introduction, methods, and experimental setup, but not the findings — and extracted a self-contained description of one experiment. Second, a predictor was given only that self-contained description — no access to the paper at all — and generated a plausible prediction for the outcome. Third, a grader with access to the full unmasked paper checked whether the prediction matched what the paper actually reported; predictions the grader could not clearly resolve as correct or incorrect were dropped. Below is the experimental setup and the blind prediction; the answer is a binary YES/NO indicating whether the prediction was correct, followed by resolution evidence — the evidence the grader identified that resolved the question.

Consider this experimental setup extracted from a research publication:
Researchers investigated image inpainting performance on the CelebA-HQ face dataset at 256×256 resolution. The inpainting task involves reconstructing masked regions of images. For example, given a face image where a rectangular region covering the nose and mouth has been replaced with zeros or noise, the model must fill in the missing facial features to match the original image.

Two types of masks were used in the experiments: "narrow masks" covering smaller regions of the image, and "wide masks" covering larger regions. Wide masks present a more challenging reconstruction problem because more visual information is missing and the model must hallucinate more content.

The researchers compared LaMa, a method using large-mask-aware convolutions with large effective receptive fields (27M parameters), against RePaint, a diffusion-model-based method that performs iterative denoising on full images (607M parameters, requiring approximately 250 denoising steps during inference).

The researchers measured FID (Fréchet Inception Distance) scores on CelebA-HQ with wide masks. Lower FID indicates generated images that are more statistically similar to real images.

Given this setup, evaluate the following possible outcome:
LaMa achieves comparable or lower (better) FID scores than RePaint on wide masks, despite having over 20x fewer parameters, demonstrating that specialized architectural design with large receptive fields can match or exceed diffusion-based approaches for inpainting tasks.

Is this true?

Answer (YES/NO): NO